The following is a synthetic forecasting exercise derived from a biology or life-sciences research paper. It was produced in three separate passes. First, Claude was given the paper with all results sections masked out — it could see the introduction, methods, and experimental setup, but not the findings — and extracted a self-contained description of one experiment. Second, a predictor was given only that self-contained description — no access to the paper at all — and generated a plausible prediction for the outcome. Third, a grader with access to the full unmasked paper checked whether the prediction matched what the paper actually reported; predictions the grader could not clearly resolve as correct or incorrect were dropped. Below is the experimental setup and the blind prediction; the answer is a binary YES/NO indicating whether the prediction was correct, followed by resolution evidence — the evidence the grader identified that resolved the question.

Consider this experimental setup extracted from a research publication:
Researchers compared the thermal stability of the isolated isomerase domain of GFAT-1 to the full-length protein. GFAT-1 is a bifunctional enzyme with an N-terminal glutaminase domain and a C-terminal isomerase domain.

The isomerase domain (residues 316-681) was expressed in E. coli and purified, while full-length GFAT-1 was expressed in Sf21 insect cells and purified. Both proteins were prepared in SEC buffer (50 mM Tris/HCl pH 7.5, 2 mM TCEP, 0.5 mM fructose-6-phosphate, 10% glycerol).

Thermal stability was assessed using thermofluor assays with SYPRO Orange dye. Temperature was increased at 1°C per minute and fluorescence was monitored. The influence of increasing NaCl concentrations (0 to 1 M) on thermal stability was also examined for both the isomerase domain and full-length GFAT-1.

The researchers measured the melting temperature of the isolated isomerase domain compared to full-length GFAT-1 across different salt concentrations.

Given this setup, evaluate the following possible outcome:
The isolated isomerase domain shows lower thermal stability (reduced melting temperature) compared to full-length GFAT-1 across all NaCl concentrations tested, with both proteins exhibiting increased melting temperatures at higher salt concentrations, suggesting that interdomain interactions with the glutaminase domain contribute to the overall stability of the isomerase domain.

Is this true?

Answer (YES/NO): NO